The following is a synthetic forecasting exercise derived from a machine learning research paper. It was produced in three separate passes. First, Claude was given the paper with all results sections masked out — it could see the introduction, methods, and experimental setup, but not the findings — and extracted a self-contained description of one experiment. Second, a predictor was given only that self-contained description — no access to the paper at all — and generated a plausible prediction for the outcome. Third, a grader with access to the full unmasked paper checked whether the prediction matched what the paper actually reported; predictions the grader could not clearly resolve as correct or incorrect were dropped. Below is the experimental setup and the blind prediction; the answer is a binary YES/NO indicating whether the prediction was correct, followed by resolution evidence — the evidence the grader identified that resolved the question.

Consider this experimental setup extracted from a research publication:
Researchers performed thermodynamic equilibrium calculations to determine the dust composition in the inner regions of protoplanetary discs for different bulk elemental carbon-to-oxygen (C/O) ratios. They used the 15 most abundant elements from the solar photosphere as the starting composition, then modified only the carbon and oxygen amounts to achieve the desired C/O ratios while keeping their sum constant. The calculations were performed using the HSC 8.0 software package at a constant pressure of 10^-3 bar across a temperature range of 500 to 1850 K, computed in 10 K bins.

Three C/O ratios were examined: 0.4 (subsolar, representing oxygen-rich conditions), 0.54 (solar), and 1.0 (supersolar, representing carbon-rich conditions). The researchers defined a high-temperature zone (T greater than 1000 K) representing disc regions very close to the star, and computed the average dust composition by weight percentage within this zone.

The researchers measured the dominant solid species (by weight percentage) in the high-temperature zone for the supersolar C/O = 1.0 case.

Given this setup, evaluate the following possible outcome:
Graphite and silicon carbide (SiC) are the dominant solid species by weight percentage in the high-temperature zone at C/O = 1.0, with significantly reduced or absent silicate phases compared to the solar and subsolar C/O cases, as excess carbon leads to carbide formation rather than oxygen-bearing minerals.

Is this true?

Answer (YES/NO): NO